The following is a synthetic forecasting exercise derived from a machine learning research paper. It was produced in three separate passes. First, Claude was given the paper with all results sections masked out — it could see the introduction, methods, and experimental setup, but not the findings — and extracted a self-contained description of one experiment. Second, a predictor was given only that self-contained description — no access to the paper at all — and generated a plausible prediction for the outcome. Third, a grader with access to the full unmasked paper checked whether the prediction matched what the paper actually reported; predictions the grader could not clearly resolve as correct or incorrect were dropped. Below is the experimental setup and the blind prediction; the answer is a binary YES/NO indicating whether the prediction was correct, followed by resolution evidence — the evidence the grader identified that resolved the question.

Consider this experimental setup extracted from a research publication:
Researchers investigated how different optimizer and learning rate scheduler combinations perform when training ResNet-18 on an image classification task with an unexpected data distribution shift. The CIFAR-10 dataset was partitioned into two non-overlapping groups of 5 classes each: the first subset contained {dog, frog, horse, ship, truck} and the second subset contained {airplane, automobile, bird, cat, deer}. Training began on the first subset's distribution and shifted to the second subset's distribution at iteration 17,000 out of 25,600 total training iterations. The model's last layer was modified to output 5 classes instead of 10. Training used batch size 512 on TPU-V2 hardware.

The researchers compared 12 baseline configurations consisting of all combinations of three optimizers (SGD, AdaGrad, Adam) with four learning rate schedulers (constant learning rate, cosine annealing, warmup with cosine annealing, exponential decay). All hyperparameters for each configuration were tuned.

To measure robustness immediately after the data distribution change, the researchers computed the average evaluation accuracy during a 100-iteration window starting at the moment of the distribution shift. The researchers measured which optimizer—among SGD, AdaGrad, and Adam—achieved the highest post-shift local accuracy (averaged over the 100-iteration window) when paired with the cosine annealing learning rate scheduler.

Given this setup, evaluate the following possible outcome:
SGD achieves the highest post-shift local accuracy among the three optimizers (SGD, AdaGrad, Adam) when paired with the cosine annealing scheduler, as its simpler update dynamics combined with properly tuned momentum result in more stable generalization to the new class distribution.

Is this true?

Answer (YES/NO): NO